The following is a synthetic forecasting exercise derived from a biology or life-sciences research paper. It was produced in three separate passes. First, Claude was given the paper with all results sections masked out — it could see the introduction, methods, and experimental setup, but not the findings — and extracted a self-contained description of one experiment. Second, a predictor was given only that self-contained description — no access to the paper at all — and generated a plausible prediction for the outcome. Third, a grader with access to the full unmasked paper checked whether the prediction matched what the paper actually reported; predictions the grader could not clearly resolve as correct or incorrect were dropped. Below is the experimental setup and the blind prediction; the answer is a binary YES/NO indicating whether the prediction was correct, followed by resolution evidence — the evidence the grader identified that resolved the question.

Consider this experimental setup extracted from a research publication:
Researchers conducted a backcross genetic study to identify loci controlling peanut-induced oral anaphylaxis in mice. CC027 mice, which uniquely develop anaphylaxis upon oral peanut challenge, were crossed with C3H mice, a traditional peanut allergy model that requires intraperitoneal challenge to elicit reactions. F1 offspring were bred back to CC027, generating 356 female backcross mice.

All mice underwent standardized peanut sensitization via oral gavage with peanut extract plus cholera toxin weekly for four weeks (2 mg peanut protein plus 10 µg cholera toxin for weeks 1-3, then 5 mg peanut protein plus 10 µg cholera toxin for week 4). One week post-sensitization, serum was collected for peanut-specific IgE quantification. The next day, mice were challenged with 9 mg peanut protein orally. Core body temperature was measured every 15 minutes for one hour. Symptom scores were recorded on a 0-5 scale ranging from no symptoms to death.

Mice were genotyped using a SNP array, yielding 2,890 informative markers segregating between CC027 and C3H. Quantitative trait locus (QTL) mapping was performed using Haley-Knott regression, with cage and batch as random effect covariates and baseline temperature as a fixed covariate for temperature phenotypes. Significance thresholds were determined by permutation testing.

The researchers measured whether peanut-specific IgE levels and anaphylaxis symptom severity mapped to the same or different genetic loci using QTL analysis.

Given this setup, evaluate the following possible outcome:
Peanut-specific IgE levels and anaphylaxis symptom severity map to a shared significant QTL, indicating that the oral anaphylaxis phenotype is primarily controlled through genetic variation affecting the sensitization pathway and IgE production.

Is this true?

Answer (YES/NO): NO